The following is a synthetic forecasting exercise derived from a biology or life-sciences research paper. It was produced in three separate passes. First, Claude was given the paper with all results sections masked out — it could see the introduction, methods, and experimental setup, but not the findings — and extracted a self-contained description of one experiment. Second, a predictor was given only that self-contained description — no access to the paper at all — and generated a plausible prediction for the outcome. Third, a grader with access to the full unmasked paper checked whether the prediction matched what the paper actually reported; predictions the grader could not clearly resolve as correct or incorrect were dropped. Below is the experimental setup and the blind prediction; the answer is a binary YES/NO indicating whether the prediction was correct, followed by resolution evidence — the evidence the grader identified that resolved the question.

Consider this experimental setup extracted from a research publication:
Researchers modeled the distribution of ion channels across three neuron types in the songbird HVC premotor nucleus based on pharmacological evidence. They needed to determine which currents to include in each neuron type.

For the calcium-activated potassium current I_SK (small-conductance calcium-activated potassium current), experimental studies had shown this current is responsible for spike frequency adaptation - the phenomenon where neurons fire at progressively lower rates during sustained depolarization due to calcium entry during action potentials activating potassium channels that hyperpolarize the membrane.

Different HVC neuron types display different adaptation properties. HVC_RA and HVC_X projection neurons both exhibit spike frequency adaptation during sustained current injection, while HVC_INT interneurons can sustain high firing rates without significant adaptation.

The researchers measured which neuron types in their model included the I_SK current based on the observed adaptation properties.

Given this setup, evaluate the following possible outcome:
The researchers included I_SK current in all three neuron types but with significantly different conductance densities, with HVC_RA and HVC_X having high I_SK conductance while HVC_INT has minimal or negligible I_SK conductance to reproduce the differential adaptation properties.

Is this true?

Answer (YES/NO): NO